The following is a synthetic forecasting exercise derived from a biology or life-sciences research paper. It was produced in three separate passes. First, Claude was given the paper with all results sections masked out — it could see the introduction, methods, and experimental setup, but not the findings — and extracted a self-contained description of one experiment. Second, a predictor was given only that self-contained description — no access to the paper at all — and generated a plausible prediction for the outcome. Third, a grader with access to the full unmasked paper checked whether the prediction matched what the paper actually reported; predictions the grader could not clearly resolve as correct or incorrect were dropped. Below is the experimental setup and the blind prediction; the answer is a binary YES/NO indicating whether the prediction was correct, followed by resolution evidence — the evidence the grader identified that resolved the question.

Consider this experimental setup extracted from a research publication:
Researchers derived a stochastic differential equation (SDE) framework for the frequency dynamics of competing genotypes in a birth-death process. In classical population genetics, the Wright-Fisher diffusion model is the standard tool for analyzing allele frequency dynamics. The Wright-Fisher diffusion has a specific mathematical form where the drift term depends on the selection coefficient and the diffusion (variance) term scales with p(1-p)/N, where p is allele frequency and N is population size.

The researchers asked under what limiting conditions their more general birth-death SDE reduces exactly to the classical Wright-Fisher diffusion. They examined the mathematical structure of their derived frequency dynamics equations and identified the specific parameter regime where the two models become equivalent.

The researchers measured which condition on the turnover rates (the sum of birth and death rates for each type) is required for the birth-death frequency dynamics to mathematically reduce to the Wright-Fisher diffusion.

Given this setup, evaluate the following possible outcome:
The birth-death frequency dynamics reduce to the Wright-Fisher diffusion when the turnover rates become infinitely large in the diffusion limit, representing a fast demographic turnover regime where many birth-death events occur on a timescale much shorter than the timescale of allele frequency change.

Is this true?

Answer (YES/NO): NO